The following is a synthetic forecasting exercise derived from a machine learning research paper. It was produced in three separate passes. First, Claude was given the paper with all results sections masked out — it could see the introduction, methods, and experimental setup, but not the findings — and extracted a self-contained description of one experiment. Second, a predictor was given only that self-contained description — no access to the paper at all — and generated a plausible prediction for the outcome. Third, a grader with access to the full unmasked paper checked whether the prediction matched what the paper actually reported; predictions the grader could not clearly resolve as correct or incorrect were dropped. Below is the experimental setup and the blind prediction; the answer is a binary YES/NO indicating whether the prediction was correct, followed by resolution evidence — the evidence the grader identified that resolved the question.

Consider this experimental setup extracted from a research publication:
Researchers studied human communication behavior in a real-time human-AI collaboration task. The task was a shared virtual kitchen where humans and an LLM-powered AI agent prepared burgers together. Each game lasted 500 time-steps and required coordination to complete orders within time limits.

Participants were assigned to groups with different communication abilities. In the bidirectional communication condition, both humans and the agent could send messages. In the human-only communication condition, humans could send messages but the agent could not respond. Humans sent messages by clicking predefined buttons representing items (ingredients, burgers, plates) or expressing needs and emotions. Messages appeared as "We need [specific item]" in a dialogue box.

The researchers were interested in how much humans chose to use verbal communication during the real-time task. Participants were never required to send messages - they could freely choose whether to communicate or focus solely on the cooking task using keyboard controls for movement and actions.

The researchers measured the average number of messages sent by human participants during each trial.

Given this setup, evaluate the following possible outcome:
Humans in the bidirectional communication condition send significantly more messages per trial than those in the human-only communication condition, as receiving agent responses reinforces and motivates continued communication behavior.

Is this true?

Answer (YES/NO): NO